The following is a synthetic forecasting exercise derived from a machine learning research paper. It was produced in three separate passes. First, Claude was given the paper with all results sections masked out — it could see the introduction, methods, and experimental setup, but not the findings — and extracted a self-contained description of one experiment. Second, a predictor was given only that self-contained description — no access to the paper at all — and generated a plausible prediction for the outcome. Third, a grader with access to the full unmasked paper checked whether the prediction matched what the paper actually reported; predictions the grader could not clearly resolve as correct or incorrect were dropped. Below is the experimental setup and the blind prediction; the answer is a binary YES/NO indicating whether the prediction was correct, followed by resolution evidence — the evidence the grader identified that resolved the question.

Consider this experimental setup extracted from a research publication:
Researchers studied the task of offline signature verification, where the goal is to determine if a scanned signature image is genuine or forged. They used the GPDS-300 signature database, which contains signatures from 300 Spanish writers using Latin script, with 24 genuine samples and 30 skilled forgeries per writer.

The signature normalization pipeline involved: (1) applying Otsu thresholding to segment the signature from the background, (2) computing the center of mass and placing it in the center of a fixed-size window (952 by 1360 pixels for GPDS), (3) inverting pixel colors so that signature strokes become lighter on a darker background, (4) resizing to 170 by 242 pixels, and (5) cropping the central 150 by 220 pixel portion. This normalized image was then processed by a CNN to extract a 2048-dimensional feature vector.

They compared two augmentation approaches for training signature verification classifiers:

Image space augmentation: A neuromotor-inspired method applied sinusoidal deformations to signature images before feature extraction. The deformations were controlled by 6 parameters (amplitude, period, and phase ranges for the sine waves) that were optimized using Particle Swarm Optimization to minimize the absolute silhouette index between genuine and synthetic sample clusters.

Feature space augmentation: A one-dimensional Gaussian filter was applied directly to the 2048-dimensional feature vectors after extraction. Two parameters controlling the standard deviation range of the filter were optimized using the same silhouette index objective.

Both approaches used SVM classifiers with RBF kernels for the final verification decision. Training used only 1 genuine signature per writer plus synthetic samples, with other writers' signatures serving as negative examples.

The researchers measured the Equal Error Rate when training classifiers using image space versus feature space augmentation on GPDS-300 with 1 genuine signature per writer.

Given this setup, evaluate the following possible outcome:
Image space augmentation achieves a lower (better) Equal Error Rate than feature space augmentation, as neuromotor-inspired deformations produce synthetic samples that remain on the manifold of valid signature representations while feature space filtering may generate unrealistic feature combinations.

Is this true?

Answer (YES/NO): NO